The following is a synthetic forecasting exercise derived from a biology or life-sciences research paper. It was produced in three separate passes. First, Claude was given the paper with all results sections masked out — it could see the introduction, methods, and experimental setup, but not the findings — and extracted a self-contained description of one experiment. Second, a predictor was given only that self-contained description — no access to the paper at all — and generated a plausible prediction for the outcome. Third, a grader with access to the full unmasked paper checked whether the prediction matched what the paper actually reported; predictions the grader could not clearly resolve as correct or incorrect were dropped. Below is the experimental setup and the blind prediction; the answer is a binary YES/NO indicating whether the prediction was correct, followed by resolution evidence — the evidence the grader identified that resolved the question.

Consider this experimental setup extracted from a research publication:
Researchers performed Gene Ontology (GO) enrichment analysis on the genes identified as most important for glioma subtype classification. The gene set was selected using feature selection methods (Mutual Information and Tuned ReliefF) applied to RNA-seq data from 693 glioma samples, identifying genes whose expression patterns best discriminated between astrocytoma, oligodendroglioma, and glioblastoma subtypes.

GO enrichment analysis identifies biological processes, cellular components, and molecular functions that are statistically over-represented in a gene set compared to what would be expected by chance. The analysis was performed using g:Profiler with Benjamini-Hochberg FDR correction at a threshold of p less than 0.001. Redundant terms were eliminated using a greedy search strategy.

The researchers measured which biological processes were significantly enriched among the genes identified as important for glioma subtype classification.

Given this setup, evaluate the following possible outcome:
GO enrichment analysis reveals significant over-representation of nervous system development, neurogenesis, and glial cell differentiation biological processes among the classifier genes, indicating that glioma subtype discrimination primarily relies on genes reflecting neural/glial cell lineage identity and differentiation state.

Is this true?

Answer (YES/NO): NO